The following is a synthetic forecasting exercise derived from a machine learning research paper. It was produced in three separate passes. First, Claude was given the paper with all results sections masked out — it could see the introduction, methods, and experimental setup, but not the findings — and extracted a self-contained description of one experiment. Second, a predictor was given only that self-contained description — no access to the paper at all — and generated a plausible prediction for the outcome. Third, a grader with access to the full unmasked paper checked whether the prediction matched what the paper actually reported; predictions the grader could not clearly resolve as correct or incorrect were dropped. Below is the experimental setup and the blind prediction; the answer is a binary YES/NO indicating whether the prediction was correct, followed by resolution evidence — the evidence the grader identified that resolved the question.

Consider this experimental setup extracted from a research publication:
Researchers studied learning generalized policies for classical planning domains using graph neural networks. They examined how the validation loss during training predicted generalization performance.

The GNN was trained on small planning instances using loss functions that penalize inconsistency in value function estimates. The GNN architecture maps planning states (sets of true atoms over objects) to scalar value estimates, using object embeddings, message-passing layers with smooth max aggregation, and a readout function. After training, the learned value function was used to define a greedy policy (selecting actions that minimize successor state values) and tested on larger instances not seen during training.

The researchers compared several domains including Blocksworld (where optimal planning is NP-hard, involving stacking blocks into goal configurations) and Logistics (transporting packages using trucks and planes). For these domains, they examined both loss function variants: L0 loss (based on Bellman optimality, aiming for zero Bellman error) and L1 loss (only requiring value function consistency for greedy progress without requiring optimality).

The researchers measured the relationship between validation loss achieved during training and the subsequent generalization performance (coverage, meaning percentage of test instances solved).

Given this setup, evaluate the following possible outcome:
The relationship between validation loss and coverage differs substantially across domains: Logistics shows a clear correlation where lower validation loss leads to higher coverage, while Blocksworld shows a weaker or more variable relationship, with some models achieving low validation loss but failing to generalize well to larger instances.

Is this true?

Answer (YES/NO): NO